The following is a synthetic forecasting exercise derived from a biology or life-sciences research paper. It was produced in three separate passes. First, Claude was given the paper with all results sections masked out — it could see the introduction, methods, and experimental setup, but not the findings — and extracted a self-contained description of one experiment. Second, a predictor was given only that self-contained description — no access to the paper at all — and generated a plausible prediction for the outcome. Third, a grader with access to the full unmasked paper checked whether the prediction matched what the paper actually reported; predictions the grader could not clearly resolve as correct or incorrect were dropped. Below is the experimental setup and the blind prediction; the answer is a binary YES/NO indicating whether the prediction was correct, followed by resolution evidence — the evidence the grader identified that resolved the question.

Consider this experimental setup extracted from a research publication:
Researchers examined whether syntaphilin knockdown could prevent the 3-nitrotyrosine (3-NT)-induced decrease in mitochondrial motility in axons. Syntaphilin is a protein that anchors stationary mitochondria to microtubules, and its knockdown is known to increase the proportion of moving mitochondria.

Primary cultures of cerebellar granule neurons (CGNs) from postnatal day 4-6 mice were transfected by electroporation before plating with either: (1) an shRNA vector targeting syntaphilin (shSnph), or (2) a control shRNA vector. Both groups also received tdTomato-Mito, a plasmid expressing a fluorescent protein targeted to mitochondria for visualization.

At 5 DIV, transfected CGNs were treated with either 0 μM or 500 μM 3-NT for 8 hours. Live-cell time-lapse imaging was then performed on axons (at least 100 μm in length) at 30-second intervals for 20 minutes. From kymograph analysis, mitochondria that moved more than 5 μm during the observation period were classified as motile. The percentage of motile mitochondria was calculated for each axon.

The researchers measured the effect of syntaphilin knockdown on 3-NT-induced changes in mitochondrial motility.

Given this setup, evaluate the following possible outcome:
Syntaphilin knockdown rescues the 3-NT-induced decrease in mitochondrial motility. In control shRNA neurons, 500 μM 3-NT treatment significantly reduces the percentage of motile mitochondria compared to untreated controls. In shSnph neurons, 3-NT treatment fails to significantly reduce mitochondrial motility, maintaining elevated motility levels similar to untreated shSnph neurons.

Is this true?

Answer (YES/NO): YES